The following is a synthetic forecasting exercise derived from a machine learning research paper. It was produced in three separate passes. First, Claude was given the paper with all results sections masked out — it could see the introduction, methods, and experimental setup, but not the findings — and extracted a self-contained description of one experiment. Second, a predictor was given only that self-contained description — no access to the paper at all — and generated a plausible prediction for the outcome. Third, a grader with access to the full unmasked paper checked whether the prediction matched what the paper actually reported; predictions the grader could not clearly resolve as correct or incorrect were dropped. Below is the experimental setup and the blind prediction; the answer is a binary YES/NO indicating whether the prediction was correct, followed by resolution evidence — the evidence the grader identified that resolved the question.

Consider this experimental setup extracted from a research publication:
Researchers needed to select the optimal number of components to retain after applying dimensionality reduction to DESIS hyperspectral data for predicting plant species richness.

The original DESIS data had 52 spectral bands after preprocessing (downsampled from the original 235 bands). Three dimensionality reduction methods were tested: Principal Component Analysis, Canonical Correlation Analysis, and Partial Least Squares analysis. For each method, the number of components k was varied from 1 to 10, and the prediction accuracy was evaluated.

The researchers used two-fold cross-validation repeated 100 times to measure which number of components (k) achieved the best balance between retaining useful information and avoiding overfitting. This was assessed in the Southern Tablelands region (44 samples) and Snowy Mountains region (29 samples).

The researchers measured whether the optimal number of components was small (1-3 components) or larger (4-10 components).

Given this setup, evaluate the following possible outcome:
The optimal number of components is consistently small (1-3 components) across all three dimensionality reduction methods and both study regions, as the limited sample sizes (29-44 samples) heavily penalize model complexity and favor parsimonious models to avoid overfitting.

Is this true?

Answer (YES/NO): YES